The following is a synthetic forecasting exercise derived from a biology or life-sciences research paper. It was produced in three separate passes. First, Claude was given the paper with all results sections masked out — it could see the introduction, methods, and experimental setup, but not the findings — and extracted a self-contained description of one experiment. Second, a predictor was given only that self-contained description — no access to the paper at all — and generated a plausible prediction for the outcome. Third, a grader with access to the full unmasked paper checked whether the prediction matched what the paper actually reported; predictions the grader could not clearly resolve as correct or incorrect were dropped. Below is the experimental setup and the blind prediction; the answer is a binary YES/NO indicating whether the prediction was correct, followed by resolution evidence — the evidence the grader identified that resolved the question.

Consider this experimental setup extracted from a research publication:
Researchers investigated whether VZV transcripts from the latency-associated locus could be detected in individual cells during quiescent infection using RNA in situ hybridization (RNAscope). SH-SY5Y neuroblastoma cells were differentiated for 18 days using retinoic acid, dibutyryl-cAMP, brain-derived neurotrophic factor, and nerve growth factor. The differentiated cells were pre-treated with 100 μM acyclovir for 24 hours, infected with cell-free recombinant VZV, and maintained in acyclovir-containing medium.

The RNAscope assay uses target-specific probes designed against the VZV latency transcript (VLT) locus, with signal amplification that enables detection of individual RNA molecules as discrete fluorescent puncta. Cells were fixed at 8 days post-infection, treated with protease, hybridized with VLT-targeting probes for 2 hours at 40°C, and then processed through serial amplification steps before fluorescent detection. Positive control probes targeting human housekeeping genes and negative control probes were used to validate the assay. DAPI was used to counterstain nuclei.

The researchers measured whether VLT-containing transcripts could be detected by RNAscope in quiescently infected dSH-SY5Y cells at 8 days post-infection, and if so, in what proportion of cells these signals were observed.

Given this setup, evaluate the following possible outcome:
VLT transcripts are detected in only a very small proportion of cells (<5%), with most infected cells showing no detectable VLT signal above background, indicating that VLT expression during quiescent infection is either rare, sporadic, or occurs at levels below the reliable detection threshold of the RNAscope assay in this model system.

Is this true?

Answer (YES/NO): YES